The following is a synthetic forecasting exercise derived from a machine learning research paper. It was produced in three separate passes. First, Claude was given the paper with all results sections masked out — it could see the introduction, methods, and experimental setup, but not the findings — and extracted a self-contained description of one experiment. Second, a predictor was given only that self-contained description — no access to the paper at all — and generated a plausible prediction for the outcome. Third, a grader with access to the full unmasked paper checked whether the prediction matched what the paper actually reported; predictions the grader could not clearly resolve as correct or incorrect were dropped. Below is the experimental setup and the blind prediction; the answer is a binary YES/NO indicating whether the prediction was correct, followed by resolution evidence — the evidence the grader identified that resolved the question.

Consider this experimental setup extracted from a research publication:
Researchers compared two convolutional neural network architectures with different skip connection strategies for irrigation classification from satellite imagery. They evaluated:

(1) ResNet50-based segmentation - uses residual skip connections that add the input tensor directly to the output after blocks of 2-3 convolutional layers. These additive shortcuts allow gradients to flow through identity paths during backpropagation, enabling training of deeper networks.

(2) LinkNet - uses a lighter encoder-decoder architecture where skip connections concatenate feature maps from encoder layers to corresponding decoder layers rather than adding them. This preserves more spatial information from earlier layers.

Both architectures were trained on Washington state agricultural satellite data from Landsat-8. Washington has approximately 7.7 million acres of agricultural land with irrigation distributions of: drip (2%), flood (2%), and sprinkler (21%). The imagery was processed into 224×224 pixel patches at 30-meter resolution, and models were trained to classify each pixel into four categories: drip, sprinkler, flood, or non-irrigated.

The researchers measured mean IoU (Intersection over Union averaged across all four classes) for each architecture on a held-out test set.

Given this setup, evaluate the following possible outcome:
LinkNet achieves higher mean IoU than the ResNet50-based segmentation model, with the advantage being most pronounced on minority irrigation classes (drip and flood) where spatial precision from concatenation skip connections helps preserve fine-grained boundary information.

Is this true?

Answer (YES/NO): NO